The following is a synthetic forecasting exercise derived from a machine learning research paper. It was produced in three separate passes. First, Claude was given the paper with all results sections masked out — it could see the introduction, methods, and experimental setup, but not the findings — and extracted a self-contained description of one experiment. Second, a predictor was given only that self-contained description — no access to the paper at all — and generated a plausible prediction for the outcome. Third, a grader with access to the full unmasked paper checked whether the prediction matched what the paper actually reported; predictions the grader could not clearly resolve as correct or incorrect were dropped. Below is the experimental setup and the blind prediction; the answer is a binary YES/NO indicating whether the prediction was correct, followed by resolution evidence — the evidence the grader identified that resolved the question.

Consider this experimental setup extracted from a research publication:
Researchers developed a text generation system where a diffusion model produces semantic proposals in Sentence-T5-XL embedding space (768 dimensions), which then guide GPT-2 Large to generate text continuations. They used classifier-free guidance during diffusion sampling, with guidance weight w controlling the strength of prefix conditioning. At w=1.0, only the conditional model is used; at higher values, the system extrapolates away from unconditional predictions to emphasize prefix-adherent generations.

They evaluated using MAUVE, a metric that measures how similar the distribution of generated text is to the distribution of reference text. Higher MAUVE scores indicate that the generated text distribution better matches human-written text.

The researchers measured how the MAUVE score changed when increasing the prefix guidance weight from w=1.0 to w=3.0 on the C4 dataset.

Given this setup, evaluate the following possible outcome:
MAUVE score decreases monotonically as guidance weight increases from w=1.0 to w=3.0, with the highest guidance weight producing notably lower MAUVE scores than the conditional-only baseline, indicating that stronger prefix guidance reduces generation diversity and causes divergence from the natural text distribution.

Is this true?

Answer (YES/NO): NO